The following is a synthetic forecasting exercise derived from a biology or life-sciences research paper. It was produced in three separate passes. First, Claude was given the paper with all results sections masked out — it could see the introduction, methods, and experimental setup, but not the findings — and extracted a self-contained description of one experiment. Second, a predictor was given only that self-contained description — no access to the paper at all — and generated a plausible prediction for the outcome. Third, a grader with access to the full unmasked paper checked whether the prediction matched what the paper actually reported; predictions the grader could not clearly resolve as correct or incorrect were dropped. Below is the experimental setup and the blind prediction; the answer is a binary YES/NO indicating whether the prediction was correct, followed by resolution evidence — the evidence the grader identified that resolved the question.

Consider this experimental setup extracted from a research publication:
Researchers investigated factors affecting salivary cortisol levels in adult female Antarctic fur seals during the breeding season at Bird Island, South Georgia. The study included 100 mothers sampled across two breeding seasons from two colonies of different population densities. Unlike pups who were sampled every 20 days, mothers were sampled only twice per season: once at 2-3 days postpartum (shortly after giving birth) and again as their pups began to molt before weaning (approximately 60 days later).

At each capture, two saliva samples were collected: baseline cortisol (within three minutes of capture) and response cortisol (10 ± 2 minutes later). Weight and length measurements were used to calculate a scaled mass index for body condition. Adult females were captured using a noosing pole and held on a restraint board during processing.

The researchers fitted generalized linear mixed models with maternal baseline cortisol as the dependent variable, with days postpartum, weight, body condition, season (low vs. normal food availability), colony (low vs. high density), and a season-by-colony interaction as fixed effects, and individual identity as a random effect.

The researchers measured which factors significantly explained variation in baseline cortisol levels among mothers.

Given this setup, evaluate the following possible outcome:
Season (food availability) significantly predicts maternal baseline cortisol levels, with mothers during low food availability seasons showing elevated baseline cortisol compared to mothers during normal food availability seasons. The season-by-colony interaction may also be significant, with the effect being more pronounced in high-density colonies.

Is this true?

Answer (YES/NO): NO